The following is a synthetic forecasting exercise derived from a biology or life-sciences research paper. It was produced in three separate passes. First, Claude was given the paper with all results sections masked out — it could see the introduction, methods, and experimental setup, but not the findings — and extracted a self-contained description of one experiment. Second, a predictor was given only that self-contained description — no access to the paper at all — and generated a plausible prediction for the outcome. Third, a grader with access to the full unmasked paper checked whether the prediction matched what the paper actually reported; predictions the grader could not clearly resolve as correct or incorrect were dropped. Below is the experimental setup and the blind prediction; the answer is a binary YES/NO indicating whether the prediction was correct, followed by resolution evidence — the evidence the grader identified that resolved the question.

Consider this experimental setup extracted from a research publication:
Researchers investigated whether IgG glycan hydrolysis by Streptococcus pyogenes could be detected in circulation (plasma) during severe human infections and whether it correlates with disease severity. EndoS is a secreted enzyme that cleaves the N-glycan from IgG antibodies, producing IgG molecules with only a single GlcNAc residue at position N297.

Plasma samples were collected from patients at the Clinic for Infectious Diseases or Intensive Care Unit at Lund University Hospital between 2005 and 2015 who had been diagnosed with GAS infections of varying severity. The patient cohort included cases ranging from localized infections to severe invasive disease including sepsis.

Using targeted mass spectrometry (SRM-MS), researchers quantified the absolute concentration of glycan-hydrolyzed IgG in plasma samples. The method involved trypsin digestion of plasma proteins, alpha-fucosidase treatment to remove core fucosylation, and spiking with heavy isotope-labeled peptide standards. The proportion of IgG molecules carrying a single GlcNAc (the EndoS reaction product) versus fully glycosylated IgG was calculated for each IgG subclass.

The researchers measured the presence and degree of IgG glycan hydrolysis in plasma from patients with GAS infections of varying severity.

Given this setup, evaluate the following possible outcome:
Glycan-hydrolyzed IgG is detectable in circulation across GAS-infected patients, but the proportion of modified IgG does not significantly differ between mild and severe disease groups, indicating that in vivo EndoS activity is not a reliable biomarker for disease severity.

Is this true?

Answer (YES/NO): NO